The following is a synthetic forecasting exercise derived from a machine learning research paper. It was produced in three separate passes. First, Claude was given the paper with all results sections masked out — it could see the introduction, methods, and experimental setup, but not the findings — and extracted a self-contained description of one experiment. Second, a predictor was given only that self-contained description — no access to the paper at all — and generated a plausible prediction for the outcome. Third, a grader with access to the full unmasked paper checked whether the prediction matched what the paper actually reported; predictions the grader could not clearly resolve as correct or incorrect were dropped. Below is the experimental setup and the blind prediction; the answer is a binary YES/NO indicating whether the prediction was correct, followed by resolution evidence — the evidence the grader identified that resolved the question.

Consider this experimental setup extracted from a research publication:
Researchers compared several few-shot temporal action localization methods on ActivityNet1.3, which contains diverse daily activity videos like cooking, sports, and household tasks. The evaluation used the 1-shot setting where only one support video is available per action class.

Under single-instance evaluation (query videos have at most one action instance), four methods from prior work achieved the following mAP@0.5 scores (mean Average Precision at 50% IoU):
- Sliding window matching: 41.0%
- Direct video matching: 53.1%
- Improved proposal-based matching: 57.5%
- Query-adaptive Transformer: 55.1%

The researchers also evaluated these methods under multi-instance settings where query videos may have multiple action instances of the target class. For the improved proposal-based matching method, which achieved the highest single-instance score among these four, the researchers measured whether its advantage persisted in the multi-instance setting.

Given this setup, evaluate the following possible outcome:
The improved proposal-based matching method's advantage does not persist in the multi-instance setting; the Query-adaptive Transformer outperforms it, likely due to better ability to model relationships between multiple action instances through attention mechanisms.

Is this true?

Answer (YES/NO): NO